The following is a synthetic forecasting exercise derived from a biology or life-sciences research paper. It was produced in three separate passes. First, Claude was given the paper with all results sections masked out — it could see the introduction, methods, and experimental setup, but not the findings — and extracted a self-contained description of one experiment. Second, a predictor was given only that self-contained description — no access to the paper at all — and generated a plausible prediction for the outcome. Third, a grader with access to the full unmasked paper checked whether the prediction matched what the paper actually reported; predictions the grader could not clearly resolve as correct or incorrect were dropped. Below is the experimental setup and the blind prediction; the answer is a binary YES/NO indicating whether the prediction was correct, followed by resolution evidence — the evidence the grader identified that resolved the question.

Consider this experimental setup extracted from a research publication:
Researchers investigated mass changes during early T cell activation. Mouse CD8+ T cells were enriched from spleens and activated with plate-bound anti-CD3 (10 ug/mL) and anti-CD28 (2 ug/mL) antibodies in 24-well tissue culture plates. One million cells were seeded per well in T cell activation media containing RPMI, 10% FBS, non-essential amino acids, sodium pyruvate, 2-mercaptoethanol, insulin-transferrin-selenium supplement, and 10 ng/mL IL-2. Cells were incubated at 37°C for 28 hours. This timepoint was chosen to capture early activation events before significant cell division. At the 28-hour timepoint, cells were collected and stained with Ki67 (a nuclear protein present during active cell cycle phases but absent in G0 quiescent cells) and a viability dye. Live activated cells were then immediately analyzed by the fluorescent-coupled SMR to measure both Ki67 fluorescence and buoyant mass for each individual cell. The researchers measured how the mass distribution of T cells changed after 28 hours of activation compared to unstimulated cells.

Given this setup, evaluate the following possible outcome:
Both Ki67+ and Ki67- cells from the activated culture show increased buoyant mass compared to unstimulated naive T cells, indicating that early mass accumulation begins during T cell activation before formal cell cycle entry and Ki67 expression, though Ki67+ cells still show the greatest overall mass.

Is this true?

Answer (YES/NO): NO